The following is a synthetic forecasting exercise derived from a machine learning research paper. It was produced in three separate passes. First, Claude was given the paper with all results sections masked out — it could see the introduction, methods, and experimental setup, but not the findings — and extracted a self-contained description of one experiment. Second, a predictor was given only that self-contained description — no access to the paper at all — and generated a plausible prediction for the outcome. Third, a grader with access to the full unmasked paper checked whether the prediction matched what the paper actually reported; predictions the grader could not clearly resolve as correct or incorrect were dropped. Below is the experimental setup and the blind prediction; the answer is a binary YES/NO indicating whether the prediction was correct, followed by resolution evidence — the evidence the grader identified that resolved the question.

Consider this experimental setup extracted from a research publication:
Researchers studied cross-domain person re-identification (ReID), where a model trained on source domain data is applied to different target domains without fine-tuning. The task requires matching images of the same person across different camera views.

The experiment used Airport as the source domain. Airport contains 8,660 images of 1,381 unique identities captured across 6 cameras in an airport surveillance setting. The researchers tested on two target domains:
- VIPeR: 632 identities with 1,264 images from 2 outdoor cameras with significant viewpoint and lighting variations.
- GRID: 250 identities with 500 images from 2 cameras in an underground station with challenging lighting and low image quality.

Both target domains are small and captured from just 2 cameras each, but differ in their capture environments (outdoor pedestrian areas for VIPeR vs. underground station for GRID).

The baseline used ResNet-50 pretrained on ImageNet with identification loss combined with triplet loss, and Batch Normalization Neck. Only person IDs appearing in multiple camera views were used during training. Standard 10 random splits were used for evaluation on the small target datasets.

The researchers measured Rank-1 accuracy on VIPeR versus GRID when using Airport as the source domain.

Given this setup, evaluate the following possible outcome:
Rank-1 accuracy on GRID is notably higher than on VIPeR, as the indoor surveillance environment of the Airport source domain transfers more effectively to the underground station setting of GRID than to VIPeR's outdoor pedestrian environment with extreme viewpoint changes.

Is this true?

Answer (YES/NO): NO